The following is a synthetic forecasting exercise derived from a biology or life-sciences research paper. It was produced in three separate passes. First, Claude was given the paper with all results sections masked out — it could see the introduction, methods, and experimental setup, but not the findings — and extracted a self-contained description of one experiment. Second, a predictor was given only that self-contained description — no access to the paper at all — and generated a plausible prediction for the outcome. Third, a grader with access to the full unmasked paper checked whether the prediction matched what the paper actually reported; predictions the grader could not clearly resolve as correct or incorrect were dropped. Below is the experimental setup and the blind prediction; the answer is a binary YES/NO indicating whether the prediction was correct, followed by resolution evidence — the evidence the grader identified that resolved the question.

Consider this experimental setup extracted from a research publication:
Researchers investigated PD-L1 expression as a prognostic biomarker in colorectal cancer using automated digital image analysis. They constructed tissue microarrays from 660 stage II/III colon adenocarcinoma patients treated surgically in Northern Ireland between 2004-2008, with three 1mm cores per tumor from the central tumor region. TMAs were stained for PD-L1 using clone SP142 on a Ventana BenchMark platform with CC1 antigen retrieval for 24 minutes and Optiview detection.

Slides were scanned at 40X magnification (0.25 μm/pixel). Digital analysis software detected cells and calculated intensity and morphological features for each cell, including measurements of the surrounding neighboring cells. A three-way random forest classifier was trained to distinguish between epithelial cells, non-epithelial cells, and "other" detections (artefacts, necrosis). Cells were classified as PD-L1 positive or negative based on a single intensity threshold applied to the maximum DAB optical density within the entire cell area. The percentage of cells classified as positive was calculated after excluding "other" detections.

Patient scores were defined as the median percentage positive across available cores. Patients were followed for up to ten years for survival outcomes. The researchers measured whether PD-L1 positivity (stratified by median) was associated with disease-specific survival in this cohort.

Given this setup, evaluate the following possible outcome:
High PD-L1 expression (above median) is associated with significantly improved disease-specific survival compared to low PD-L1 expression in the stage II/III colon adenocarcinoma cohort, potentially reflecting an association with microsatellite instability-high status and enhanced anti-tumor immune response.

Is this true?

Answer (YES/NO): YES